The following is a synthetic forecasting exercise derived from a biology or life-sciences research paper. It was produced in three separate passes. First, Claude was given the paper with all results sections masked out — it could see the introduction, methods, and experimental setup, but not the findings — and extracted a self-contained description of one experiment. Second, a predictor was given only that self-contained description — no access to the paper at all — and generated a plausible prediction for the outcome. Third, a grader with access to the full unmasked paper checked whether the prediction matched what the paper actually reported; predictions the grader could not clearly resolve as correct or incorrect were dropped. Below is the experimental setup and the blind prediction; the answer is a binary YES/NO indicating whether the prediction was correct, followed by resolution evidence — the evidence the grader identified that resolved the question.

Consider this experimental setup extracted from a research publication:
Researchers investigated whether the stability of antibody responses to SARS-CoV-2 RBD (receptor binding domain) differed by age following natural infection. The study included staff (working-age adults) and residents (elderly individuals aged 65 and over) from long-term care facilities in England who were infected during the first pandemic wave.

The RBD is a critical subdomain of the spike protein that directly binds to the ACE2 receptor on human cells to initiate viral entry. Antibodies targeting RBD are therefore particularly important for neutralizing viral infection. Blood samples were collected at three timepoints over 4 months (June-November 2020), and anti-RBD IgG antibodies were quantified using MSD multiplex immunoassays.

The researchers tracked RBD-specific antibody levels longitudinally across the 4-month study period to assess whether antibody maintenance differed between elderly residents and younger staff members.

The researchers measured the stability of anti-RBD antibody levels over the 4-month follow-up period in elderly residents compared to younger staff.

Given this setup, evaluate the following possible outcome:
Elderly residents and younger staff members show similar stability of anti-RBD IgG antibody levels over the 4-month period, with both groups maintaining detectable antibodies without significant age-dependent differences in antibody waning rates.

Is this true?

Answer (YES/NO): YES